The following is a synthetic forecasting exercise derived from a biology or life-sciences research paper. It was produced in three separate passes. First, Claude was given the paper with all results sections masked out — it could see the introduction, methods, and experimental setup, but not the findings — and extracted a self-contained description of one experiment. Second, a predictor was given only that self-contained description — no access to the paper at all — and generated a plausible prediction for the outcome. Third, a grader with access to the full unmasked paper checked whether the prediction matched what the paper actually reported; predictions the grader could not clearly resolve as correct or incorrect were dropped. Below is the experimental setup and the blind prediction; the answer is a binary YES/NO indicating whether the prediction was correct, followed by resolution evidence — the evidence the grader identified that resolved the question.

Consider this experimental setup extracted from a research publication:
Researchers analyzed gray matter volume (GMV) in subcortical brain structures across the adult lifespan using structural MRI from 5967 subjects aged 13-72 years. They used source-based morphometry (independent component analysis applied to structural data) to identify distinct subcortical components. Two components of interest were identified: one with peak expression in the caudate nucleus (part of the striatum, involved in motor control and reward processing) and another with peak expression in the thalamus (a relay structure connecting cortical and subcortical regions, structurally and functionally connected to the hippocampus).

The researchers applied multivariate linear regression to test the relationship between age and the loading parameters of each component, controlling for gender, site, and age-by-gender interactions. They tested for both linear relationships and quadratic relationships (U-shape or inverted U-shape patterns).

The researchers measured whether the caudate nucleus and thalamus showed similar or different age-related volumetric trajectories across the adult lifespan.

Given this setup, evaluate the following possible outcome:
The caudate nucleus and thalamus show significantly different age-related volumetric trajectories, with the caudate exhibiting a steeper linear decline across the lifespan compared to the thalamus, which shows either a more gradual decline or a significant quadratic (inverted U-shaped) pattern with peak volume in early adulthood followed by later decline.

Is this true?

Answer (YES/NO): NO